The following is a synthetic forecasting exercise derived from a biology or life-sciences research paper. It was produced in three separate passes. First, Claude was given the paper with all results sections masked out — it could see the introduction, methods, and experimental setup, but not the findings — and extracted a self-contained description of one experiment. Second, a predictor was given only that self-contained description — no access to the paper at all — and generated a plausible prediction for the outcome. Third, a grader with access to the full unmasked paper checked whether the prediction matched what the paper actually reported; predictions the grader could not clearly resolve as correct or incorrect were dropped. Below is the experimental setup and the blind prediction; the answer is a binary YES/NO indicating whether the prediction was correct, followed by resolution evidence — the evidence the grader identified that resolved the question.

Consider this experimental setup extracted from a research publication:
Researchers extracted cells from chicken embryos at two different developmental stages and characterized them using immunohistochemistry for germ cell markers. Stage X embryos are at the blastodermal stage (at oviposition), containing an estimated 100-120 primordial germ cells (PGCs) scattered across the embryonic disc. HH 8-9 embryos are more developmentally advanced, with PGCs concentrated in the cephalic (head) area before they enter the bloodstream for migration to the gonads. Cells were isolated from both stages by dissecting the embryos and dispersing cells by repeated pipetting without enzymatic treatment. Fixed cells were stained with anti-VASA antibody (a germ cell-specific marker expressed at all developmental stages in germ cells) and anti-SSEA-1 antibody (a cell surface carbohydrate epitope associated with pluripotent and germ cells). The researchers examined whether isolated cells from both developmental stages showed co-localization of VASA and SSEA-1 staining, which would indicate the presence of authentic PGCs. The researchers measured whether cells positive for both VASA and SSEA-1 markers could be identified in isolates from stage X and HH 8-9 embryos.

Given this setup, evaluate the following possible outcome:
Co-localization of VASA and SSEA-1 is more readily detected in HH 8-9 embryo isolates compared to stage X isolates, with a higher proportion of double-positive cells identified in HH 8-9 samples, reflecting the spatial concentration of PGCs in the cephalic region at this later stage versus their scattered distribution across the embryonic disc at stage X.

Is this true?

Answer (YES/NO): NO